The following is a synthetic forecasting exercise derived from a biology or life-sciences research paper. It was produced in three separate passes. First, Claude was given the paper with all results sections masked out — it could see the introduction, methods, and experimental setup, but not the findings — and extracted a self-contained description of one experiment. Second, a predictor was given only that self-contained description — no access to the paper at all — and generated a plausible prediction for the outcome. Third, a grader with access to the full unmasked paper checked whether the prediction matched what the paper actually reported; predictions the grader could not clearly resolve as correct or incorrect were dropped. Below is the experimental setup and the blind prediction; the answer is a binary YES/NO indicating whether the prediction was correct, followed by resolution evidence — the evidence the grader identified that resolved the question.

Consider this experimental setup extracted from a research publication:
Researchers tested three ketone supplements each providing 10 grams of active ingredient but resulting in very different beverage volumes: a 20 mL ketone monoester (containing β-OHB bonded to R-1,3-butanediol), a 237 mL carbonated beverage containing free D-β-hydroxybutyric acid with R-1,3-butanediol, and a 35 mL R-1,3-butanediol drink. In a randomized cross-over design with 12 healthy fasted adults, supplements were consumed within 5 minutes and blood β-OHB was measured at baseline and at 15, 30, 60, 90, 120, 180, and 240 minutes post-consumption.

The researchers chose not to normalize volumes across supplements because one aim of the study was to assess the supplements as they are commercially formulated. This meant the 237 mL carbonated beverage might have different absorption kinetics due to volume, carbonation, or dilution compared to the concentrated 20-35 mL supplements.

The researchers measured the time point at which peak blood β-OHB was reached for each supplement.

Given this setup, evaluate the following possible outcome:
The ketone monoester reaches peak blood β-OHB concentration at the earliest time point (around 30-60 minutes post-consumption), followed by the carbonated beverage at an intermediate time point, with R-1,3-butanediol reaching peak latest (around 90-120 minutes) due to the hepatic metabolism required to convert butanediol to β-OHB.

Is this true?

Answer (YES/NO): NO